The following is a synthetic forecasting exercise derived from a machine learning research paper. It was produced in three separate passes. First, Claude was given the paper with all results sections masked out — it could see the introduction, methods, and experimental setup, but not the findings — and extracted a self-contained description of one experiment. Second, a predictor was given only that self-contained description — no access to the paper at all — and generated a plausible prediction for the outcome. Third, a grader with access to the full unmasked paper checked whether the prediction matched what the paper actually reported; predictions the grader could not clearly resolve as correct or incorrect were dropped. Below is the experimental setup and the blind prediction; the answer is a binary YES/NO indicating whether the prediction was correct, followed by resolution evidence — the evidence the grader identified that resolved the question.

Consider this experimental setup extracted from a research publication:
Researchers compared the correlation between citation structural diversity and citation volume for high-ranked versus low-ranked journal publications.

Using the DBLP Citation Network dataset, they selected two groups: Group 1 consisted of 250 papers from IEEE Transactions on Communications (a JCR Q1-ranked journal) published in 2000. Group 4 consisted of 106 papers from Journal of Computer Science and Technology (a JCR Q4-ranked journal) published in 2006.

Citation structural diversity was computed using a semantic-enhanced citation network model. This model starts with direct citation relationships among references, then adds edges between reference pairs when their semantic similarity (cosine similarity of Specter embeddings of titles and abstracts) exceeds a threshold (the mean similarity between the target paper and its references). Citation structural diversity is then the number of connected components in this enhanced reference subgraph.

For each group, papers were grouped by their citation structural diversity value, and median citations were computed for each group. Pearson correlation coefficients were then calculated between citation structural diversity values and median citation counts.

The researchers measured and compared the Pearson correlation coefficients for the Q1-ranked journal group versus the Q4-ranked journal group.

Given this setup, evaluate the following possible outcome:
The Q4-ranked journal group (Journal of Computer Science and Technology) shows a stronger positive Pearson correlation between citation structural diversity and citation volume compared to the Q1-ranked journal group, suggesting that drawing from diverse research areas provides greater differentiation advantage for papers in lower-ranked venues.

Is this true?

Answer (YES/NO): NO